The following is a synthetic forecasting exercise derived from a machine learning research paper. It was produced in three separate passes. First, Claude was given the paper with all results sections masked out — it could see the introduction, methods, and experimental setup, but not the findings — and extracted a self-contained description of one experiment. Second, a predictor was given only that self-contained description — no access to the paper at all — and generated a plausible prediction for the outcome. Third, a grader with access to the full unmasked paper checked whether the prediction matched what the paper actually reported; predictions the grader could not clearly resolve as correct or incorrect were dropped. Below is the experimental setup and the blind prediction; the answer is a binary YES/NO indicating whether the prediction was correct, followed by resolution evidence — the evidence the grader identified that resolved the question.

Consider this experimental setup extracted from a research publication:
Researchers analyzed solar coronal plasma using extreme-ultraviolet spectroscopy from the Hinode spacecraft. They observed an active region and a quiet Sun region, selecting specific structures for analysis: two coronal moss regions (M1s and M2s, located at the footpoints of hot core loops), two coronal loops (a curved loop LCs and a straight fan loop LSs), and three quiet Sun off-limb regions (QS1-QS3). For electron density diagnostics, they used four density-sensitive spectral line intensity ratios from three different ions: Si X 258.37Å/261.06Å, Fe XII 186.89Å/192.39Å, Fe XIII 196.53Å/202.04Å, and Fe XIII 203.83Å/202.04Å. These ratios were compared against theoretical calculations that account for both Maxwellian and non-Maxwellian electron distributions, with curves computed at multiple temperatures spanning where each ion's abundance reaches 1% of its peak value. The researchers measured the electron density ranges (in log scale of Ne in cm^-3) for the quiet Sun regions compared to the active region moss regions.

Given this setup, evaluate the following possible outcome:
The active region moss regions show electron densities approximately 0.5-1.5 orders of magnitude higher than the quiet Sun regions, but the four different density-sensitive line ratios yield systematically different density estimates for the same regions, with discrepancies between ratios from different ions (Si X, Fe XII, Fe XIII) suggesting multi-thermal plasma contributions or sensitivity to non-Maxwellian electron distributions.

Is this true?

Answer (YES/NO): NO